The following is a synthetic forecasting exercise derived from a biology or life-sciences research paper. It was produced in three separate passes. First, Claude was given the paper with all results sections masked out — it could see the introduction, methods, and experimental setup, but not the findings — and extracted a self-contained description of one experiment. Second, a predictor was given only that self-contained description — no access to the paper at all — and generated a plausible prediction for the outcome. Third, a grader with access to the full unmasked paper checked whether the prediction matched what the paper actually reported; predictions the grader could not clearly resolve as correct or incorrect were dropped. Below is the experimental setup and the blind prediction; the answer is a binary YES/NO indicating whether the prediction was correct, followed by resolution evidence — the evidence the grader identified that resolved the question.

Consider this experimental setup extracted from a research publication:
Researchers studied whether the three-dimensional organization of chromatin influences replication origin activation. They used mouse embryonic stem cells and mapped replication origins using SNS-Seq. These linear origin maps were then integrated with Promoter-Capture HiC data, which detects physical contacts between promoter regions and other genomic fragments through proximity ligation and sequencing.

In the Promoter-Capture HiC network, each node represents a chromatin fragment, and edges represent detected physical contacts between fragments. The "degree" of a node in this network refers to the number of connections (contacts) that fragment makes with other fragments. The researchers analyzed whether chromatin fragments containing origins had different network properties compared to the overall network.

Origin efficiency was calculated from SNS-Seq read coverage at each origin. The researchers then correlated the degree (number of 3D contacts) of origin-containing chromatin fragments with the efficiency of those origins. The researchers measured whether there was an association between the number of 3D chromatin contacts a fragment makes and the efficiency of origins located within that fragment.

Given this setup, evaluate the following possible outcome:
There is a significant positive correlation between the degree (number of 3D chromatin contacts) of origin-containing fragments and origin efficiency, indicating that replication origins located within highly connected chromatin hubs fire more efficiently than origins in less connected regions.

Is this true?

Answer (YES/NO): YES